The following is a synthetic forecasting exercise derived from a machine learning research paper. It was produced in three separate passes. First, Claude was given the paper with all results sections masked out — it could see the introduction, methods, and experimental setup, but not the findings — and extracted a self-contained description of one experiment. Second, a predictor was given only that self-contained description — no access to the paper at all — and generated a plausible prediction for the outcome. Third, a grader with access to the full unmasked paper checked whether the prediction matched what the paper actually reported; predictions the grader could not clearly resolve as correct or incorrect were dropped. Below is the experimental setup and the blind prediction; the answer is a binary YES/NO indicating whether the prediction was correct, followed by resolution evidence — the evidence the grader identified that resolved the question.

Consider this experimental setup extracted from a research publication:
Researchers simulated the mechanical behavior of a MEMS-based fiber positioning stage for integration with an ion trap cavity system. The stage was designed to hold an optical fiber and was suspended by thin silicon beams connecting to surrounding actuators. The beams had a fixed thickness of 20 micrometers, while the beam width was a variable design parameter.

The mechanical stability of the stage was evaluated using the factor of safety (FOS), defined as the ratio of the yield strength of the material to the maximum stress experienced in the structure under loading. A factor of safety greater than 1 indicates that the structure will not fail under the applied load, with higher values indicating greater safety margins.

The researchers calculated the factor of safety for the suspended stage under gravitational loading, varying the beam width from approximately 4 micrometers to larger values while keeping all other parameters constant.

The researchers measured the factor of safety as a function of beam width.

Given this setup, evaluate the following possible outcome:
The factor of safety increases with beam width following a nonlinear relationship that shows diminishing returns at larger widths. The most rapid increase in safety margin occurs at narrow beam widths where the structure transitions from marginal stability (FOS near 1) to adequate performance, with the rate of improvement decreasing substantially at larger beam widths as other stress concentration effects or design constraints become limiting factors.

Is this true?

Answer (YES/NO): NO